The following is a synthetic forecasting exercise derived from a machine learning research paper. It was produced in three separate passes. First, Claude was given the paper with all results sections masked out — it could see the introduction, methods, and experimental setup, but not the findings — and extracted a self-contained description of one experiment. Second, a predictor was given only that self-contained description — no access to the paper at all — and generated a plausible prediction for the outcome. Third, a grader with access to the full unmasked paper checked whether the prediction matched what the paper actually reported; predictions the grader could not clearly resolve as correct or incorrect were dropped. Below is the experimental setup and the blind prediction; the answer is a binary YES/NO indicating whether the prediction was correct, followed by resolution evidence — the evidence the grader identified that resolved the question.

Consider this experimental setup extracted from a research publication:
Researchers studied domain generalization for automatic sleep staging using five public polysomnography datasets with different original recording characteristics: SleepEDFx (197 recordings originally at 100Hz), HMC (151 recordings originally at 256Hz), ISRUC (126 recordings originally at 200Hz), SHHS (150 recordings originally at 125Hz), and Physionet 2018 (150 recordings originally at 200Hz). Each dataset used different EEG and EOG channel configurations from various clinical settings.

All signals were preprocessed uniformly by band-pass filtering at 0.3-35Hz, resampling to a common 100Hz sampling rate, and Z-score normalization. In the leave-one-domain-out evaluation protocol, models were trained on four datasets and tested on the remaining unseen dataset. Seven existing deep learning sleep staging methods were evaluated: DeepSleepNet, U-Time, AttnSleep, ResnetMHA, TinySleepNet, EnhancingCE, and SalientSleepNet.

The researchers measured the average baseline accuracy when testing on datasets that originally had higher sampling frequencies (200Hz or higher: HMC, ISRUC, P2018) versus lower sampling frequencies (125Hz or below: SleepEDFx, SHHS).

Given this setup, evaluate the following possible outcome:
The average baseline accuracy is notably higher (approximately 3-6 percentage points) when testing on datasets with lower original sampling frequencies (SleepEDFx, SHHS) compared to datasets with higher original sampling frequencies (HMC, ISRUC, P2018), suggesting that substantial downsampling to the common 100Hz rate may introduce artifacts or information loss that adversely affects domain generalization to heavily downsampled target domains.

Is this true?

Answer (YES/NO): NO